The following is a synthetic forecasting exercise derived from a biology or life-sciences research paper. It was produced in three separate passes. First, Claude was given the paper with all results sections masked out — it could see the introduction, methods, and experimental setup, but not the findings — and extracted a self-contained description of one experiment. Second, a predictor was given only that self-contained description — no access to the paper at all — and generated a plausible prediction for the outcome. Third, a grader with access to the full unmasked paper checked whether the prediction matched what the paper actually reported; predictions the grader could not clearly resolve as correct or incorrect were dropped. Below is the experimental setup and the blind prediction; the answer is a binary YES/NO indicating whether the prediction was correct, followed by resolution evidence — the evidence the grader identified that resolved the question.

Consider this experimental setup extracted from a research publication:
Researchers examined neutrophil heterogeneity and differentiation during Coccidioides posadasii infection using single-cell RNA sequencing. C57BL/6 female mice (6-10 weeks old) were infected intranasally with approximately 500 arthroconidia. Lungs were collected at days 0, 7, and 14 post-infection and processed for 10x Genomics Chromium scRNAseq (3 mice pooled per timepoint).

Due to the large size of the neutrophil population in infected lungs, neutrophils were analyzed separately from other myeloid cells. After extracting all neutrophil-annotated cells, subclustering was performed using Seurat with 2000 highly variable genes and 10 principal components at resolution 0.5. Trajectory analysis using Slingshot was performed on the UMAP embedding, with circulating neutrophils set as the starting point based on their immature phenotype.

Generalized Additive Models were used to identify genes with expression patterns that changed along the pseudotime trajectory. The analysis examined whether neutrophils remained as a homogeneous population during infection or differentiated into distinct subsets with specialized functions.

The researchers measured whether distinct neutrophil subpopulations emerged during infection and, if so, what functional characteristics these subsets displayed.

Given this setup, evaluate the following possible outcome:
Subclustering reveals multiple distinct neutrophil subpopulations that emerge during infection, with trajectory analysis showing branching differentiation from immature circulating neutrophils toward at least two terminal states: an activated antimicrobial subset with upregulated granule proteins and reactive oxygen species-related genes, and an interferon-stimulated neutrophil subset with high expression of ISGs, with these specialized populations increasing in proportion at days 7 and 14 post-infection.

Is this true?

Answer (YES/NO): NO